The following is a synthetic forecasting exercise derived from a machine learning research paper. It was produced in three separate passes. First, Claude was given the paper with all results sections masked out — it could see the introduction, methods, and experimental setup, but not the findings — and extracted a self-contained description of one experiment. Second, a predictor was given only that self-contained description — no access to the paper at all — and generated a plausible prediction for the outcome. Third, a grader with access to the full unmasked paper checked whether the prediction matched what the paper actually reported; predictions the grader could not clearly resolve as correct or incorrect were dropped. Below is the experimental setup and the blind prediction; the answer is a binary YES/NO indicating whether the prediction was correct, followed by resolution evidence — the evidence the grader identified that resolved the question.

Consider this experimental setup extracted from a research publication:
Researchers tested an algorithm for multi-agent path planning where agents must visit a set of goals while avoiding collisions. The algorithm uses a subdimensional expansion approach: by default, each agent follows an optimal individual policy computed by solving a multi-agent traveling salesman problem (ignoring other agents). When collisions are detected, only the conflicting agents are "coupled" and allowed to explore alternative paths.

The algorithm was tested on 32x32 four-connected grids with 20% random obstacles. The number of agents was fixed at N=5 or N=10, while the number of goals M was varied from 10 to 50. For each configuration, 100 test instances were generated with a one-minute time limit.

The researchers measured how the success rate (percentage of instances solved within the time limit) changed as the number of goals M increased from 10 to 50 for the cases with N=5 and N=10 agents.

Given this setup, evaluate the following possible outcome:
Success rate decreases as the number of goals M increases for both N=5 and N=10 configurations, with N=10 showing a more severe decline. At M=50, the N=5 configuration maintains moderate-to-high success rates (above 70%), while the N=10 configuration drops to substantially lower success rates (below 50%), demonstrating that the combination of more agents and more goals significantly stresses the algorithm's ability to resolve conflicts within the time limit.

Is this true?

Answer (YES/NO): NO